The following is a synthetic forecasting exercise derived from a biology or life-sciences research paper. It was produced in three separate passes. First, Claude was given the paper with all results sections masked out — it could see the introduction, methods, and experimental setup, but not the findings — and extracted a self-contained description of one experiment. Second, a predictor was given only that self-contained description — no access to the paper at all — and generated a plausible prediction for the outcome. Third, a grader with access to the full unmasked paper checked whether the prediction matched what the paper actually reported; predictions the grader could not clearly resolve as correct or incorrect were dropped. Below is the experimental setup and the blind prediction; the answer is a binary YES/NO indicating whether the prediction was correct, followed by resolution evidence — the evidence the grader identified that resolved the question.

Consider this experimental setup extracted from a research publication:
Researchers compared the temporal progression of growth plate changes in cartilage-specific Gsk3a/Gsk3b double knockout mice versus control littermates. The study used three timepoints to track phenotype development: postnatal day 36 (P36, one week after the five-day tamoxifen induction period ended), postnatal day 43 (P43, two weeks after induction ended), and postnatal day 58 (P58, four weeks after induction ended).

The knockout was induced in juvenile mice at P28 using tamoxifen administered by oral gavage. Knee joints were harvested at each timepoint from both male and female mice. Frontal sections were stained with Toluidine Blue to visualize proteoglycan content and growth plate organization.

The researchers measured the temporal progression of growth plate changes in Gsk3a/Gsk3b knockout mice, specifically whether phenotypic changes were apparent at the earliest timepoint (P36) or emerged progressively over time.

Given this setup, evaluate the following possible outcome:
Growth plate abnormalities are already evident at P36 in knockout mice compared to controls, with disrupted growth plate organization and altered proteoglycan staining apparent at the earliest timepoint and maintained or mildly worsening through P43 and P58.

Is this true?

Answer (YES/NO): NO